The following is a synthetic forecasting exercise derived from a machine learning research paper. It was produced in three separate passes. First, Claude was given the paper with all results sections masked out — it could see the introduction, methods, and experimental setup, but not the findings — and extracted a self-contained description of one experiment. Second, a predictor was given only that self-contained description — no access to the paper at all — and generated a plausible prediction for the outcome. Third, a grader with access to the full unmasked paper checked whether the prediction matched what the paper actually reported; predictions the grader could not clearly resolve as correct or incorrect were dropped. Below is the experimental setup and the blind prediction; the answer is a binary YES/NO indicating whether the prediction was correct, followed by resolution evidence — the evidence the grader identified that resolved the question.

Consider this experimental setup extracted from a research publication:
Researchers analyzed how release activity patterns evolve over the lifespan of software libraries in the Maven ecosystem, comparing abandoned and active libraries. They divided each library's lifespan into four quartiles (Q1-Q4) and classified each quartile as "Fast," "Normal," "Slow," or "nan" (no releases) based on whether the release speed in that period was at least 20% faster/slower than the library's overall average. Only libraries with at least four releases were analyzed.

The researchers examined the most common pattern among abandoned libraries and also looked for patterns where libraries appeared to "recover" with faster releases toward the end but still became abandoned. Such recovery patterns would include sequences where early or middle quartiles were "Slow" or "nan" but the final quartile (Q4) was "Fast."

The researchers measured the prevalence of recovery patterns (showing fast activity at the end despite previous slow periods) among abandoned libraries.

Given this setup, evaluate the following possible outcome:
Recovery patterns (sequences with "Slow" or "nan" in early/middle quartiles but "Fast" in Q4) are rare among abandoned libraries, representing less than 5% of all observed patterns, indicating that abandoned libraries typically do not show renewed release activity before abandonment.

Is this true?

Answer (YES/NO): YES